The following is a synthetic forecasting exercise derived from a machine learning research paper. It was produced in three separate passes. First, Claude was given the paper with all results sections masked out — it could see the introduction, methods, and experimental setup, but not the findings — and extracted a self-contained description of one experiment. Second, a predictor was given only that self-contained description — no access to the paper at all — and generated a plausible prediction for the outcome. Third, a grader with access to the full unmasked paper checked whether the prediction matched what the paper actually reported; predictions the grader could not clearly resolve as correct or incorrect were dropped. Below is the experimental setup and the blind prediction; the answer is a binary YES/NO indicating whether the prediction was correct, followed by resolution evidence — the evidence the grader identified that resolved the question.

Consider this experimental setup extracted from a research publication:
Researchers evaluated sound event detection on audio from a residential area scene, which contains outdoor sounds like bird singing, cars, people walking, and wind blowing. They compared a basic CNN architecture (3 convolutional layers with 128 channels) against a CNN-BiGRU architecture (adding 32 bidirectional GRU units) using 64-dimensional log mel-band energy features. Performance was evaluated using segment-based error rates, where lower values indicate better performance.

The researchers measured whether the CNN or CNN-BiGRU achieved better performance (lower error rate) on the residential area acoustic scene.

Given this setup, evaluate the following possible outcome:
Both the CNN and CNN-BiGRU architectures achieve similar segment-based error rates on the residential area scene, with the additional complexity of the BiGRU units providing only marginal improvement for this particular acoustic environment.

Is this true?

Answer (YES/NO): YES